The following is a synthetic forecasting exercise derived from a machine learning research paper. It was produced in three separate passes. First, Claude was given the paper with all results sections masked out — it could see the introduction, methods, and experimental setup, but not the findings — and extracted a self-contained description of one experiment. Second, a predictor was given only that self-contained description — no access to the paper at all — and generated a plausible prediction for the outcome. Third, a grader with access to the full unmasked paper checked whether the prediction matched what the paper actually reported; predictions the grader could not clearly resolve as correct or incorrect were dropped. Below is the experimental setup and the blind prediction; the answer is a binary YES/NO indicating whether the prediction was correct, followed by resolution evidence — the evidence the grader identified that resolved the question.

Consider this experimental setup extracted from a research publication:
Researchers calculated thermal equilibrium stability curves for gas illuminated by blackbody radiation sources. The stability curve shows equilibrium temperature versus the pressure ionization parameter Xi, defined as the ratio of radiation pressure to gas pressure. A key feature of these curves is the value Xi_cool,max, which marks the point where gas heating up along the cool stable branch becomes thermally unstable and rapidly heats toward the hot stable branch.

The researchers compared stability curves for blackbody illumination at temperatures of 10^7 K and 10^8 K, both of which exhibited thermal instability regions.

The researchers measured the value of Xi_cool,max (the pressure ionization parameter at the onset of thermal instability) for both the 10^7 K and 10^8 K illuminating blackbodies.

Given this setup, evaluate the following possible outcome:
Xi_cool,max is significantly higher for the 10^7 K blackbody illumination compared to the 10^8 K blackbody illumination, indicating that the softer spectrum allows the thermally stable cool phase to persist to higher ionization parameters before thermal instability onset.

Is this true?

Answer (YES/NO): NO